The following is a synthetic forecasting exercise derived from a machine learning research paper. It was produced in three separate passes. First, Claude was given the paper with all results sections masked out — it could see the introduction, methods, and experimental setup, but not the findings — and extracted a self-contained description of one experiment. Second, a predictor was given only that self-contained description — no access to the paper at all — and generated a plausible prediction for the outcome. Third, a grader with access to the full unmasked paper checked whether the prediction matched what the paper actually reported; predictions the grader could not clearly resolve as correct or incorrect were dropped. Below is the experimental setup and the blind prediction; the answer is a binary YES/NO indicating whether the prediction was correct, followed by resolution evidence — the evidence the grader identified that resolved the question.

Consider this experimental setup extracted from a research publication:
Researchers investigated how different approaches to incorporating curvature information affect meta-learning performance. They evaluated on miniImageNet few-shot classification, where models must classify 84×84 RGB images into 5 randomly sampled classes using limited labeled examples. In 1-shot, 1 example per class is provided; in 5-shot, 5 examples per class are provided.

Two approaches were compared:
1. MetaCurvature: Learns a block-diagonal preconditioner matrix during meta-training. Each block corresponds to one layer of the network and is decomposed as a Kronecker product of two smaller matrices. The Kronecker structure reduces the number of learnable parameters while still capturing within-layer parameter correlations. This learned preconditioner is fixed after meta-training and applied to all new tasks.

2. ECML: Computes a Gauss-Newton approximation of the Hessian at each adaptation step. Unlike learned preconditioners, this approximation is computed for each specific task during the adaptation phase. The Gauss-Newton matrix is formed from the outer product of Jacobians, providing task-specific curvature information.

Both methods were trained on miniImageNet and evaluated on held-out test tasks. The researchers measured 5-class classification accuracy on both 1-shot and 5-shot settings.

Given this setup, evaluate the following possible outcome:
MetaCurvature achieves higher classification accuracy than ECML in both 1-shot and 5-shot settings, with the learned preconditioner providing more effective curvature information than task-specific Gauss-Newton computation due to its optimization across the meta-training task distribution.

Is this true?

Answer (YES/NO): YES